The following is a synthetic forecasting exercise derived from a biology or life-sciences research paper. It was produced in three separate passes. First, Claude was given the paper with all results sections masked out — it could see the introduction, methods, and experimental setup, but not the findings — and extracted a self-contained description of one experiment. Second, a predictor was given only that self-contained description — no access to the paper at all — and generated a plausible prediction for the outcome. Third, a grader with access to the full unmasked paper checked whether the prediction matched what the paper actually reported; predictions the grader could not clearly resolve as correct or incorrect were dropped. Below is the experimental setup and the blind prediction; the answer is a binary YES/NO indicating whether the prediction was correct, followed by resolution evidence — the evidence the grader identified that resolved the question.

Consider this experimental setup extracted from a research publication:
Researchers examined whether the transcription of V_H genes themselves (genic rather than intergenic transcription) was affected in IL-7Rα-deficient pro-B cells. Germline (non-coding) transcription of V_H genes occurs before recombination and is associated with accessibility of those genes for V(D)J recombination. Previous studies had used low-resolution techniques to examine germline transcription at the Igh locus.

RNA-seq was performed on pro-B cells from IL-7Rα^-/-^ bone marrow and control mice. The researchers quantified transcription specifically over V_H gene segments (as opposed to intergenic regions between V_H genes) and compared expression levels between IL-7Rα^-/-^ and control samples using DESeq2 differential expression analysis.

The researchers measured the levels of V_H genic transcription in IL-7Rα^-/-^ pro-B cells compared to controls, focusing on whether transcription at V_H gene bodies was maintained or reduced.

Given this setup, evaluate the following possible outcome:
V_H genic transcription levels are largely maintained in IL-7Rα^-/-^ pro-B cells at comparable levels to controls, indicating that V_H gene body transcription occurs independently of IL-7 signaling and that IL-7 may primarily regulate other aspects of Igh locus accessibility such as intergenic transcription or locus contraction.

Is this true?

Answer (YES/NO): YES